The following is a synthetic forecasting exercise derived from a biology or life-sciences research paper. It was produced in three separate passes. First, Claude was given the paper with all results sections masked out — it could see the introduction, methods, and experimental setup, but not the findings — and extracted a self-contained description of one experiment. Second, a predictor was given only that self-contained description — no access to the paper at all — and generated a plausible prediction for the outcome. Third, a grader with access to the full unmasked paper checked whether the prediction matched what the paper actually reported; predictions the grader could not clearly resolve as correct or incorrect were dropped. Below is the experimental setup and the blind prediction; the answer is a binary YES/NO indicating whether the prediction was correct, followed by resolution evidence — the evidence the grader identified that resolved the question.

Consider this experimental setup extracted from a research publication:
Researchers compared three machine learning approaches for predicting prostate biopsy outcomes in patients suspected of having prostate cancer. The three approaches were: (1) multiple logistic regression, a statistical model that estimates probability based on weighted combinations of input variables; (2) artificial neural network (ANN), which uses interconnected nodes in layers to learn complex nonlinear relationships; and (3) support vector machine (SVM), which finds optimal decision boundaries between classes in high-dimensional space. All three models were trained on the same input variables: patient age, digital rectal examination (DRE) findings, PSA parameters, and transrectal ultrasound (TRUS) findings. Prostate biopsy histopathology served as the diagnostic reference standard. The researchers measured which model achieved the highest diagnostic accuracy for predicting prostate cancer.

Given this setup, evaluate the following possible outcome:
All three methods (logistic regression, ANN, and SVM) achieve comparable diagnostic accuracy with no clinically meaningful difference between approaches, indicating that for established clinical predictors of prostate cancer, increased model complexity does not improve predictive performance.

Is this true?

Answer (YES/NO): NO